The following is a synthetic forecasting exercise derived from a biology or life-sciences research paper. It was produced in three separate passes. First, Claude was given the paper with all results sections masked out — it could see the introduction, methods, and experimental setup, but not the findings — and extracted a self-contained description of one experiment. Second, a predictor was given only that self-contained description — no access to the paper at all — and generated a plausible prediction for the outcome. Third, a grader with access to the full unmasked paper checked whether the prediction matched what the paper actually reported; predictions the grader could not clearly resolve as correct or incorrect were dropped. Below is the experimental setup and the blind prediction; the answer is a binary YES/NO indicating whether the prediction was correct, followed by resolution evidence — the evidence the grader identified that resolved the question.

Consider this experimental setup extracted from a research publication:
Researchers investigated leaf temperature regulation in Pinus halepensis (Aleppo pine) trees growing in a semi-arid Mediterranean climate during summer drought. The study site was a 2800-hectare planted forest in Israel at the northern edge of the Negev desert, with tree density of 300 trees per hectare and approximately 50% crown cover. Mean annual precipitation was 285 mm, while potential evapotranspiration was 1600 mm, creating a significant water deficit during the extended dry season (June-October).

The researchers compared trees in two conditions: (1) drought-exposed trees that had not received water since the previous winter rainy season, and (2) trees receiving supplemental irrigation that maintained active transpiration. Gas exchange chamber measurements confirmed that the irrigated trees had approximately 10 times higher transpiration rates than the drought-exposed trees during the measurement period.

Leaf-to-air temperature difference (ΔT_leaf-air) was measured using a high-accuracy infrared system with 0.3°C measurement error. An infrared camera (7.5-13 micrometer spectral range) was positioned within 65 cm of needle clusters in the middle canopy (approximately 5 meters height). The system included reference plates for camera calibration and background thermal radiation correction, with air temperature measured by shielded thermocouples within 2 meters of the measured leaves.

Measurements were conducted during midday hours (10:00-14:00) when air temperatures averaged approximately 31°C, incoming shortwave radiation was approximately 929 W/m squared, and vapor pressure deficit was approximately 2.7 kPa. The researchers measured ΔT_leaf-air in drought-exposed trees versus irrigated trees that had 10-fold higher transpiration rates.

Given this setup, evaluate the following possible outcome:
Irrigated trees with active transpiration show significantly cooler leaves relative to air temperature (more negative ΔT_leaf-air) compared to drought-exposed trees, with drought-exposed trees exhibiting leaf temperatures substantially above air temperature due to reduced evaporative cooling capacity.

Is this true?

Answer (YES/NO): NO